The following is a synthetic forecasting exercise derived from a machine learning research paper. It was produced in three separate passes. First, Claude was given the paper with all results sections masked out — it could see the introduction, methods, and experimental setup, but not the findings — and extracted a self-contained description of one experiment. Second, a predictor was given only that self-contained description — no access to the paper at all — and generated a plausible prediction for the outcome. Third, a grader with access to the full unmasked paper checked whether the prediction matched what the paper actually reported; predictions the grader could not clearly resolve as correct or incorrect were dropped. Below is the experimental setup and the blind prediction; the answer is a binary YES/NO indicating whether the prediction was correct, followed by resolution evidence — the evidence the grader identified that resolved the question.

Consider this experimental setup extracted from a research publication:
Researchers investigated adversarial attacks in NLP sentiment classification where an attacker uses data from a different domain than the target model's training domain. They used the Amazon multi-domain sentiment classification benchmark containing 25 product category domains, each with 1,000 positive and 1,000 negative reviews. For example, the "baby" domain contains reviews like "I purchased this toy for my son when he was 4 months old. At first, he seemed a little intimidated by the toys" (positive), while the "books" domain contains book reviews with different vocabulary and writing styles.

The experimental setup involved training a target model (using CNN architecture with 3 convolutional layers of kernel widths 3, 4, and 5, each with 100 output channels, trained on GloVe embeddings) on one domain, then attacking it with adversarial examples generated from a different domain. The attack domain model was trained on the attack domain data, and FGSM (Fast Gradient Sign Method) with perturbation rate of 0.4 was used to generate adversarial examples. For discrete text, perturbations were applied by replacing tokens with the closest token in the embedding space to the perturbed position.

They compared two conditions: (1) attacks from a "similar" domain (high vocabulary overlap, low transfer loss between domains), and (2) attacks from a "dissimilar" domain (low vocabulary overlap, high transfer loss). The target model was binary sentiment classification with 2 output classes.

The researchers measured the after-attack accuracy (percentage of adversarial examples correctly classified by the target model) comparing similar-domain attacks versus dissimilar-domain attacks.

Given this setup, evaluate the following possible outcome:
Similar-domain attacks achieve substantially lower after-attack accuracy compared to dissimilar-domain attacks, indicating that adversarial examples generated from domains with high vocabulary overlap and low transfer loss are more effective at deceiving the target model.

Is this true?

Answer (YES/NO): YES